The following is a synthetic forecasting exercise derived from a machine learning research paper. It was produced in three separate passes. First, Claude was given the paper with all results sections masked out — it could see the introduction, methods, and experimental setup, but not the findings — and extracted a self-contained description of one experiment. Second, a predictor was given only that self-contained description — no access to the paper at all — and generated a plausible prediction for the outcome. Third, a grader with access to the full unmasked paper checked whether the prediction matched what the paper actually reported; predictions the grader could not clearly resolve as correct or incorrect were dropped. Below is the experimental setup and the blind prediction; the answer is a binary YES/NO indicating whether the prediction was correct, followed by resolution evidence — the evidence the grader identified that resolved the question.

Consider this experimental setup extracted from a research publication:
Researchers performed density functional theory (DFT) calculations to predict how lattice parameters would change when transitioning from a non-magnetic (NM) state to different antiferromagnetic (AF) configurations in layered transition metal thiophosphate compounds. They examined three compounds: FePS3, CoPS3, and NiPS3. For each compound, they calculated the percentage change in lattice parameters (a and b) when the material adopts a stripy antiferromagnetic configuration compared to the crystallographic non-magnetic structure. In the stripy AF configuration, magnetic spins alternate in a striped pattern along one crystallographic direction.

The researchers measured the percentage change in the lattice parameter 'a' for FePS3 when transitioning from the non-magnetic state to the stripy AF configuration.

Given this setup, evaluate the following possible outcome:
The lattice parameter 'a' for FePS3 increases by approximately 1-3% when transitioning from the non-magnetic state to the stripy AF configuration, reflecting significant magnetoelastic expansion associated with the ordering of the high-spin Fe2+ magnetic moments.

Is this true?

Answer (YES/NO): NO